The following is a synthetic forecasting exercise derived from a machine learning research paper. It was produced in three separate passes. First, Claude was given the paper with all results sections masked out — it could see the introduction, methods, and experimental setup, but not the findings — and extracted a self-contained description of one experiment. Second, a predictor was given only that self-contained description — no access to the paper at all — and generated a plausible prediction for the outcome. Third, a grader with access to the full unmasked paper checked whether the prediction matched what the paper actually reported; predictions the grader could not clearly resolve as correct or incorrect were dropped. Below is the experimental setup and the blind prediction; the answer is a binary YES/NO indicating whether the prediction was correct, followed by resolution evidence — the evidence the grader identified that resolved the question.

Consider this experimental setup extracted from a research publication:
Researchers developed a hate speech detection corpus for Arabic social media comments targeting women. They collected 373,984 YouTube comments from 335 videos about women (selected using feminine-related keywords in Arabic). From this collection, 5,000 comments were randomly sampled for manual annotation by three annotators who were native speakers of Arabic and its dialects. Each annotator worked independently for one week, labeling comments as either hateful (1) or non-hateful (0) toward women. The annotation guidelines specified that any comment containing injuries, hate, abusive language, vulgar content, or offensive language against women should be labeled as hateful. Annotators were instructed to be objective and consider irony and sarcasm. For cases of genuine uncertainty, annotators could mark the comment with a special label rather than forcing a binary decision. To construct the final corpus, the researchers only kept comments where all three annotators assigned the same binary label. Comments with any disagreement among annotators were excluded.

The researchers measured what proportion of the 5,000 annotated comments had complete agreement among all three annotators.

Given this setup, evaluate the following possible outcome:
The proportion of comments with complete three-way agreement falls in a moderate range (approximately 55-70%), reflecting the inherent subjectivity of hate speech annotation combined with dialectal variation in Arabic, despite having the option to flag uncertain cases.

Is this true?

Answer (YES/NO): NO